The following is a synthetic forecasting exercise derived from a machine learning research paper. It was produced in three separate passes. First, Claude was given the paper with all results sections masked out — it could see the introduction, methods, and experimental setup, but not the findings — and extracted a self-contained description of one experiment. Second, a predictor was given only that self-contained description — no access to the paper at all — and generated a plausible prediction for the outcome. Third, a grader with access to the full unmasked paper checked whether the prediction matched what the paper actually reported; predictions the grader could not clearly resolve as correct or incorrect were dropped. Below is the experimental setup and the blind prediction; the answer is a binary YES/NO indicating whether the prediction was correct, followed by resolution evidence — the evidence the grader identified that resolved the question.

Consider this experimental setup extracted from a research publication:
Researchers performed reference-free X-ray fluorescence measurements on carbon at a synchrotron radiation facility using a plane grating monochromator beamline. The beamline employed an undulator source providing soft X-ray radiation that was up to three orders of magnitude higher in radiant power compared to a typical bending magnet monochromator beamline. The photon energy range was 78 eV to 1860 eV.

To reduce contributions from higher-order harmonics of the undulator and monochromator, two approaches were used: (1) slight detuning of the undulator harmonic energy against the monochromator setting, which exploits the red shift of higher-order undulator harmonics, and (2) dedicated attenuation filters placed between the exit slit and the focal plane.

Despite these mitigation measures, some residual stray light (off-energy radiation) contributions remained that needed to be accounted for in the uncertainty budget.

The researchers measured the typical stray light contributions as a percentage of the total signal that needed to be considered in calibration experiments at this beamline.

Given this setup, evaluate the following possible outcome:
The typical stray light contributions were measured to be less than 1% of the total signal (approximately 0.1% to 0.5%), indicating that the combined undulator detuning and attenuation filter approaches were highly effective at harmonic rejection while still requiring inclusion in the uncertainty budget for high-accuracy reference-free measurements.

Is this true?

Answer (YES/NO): NO